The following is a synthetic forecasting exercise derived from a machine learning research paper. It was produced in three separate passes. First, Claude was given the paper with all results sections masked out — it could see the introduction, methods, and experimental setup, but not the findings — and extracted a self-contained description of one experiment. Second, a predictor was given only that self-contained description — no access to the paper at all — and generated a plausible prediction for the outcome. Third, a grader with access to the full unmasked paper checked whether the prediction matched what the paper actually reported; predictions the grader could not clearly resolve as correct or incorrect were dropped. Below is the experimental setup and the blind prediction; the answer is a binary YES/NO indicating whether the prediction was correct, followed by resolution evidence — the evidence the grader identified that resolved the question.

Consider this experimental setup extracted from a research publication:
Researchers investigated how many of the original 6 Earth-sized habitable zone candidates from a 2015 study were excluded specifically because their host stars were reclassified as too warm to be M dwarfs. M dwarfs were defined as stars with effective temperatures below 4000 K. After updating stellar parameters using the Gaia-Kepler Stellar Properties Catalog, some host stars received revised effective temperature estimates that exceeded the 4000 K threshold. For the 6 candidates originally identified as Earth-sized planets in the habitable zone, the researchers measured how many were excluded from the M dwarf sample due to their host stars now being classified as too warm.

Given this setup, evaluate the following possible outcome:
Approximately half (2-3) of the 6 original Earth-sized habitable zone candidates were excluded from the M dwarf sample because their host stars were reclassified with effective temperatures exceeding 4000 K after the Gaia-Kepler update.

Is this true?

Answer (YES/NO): YES